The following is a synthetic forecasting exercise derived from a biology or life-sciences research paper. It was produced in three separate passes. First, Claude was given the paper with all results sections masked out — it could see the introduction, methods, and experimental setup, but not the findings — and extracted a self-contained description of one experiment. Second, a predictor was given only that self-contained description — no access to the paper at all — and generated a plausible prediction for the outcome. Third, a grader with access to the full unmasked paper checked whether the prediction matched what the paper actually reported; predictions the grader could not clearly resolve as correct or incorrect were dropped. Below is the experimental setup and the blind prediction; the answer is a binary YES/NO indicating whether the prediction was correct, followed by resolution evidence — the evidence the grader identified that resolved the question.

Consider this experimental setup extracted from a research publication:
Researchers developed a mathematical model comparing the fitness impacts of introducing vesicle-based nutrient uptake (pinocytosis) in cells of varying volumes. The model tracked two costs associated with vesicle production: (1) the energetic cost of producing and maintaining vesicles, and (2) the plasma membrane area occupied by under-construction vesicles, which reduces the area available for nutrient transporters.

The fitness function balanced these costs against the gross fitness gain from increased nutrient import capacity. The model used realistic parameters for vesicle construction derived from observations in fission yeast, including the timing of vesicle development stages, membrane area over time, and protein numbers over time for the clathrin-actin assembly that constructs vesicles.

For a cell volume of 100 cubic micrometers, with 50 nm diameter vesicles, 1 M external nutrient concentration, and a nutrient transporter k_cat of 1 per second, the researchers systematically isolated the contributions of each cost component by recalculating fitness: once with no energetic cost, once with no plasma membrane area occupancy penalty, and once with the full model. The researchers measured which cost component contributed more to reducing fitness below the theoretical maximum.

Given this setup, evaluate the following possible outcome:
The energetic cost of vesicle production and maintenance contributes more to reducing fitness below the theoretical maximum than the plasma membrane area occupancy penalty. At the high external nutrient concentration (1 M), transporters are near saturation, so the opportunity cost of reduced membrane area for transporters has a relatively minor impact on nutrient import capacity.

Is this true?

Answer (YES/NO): NO